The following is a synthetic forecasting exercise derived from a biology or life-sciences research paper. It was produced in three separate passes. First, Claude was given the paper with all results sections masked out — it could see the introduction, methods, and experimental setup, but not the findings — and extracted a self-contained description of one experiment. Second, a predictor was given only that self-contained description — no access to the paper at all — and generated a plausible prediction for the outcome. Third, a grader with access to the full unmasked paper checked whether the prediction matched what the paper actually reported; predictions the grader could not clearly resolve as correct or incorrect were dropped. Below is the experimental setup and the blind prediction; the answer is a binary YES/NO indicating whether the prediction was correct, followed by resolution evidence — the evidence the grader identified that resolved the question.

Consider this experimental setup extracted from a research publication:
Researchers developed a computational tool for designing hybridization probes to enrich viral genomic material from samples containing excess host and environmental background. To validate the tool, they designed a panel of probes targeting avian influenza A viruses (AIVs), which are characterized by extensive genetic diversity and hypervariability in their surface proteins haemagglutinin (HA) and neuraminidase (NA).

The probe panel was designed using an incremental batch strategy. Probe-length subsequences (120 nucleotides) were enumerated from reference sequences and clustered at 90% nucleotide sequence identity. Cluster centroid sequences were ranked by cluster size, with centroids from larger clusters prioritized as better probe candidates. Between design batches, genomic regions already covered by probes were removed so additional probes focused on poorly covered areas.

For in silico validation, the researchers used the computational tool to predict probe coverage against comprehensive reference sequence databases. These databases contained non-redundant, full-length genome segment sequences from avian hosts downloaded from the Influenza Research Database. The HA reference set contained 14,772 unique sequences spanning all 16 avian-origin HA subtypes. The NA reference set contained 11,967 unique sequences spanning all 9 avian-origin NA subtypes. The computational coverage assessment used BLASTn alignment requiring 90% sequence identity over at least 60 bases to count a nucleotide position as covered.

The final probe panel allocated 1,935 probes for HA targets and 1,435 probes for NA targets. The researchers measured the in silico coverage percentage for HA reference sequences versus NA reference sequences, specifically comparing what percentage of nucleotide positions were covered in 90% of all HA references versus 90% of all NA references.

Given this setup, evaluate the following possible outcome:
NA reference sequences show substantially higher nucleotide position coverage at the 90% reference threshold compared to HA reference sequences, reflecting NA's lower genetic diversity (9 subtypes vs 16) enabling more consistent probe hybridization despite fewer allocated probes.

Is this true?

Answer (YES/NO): YES